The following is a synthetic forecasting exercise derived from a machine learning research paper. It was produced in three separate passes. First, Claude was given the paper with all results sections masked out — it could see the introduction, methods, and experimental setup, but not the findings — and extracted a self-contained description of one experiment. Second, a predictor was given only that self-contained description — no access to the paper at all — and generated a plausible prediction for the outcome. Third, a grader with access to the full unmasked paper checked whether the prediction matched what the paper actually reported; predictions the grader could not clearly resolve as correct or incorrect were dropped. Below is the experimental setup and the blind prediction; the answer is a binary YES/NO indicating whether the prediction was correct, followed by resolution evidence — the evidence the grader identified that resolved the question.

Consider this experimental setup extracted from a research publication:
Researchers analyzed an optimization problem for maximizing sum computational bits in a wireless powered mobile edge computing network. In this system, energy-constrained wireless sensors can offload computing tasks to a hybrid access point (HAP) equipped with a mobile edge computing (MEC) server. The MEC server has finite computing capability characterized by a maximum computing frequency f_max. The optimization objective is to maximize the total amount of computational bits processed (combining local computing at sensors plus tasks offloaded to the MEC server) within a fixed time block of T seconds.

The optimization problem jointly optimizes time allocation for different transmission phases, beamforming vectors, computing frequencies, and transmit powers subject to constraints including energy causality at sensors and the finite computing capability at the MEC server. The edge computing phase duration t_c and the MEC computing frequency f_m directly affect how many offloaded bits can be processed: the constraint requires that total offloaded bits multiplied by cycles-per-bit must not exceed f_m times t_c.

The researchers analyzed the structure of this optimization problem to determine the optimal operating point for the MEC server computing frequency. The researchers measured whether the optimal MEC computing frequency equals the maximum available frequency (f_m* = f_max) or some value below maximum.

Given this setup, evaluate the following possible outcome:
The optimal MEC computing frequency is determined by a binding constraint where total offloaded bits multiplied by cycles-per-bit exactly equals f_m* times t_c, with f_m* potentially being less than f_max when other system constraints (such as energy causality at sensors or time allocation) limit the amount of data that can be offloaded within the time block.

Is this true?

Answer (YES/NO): NO